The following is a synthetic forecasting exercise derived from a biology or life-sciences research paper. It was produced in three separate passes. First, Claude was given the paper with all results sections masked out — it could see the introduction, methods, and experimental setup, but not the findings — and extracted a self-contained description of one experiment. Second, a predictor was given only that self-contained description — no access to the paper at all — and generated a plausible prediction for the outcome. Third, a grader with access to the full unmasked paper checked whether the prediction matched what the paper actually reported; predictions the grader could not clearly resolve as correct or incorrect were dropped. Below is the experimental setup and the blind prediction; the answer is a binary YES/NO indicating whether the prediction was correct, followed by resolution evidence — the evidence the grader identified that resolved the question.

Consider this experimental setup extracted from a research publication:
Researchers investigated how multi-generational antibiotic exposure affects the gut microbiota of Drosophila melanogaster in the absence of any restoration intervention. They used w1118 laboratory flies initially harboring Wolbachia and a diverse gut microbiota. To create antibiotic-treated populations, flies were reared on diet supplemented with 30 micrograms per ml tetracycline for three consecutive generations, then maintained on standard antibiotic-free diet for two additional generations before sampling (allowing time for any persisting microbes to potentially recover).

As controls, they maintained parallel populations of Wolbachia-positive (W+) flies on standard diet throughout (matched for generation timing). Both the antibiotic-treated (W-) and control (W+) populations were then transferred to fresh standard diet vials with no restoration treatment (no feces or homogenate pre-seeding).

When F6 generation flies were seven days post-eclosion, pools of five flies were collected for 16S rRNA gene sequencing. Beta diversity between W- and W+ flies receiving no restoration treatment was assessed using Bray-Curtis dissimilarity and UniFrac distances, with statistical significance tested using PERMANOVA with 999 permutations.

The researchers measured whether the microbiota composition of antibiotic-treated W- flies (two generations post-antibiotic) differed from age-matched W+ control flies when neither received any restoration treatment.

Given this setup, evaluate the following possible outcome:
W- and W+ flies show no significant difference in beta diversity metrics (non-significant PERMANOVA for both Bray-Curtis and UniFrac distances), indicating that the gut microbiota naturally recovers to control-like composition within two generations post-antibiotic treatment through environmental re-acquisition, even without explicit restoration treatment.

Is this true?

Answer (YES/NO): NO